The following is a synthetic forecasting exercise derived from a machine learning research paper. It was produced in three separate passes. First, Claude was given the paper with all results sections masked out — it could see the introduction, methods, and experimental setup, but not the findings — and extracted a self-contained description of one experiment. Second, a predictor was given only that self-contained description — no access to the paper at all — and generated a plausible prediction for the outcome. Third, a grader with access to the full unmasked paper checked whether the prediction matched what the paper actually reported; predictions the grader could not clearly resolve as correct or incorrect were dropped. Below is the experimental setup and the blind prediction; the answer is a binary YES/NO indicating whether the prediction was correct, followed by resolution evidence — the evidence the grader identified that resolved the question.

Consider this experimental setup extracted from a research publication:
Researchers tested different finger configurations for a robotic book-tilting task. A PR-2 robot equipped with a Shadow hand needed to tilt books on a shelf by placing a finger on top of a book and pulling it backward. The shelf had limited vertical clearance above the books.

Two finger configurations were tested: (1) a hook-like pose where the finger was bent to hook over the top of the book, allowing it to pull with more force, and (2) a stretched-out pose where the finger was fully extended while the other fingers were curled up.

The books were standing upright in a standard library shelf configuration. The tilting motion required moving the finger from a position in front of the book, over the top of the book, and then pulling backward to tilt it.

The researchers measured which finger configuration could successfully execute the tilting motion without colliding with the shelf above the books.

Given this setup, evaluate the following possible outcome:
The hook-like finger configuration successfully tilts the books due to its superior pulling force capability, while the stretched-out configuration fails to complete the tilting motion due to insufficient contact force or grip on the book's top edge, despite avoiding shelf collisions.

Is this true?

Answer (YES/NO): NO